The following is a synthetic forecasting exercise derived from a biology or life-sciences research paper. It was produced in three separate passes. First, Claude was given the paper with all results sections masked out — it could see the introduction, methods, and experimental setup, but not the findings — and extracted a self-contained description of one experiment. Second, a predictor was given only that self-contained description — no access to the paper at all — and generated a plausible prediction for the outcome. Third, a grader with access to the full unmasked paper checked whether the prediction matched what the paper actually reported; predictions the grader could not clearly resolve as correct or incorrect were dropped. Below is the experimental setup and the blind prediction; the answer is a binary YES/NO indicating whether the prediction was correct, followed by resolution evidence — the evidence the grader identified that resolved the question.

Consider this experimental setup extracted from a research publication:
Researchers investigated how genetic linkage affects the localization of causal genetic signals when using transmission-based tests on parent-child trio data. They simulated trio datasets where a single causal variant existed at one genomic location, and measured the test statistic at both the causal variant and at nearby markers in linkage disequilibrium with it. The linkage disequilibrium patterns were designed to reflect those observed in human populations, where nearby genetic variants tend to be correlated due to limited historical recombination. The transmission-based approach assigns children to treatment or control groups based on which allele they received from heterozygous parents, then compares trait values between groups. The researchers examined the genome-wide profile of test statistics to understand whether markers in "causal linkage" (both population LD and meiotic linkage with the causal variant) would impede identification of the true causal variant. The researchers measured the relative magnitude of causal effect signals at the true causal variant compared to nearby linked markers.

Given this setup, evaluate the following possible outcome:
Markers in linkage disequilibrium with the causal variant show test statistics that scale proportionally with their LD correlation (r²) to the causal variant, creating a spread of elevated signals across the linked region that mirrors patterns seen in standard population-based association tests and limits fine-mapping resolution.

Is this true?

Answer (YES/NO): NO